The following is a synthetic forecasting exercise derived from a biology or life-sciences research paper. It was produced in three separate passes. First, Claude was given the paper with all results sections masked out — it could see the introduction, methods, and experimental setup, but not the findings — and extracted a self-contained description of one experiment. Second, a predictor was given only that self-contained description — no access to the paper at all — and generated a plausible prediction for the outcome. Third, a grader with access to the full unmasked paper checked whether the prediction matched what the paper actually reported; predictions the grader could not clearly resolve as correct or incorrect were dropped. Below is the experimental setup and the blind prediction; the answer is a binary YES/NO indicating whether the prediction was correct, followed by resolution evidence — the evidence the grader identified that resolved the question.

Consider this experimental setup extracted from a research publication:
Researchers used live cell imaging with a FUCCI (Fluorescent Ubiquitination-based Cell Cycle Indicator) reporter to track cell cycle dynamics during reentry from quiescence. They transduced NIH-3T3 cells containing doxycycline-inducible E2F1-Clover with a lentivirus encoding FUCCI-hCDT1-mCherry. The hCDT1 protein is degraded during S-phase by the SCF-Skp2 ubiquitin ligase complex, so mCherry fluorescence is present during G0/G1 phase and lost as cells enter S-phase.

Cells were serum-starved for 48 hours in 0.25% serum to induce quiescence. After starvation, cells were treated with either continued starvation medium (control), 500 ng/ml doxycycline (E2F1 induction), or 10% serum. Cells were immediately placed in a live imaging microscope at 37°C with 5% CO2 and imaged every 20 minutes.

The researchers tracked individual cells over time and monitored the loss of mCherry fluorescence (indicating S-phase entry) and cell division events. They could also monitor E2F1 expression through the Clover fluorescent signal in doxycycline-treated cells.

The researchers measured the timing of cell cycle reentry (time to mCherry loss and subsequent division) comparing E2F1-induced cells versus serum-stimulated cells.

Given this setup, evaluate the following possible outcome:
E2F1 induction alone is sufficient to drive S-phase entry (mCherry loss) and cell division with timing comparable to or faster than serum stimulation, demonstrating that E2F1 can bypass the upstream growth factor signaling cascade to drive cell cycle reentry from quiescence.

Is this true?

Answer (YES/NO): YES